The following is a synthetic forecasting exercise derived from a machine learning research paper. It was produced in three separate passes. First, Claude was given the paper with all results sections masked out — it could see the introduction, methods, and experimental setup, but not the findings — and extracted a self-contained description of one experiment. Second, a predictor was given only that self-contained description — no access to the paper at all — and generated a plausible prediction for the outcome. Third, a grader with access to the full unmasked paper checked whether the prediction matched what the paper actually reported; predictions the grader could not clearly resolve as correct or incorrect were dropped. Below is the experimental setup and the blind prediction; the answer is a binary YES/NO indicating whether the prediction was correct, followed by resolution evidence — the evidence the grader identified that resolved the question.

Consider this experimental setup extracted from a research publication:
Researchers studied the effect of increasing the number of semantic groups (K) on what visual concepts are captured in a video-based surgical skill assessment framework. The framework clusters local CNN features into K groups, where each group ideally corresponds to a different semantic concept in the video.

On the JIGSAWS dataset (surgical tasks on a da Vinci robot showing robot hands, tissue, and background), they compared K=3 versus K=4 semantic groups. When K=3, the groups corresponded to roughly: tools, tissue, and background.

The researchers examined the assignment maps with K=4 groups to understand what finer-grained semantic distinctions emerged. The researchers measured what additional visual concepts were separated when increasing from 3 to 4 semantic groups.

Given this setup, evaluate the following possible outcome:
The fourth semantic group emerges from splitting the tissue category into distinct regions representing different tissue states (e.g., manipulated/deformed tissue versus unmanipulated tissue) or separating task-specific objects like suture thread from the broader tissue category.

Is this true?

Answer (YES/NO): NO